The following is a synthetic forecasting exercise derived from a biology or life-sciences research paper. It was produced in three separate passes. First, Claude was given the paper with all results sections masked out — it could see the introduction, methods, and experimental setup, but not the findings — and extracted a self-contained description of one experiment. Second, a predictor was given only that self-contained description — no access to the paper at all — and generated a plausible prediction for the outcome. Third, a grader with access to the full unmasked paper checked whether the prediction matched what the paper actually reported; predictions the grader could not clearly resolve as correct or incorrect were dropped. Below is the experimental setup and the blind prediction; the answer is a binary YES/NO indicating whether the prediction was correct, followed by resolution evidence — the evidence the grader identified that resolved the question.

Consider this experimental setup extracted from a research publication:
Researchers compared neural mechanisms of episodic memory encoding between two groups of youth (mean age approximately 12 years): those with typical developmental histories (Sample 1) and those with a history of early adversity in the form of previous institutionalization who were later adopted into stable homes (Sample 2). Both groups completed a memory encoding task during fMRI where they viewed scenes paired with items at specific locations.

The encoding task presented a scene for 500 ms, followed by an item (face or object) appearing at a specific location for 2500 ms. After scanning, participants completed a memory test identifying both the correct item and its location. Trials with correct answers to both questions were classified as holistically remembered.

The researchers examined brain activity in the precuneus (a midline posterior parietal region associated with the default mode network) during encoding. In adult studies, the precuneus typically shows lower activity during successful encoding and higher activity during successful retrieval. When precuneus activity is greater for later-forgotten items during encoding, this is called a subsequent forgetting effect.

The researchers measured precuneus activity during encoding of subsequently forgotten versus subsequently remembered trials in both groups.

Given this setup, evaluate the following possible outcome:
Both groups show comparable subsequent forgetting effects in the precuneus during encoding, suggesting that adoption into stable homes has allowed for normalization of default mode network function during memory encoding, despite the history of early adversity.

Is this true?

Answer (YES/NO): NO